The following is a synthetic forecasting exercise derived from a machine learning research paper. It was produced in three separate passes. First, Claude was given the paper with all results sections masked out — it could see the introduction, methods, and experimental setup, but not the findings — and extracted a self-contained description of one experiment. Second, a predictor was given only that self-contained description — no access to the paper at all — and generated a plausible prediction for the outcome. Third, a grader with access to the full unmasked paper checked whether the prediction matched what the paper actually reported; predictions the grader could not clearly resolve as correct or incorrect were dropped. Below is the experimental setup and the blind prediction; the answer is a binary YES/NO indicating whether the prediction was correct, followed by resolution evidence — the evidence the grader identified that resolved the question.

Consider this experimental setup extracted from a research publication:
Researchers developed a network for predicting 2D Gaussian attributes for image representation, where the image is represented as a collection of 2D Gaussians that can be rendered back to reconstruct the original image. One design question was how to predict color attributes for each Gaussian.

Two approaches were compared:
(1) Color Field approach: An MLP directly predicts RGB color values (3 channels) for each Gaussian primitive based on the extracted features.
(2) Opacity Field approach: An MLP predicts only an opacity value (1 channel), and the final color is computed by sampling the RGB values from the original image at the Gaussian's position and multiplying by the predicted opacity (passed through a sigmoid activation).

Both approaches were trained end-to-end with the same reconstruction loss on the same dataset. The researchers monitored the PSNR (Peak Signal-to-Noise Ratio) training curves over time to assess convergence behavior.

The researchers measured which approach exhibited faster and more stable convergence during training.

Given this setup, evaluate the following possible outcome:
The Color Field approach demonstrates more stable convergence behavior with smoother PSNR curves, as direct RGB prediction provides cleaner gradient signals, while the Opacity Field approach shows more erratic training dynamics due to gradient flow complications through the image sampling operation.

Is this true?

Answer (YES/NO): NO